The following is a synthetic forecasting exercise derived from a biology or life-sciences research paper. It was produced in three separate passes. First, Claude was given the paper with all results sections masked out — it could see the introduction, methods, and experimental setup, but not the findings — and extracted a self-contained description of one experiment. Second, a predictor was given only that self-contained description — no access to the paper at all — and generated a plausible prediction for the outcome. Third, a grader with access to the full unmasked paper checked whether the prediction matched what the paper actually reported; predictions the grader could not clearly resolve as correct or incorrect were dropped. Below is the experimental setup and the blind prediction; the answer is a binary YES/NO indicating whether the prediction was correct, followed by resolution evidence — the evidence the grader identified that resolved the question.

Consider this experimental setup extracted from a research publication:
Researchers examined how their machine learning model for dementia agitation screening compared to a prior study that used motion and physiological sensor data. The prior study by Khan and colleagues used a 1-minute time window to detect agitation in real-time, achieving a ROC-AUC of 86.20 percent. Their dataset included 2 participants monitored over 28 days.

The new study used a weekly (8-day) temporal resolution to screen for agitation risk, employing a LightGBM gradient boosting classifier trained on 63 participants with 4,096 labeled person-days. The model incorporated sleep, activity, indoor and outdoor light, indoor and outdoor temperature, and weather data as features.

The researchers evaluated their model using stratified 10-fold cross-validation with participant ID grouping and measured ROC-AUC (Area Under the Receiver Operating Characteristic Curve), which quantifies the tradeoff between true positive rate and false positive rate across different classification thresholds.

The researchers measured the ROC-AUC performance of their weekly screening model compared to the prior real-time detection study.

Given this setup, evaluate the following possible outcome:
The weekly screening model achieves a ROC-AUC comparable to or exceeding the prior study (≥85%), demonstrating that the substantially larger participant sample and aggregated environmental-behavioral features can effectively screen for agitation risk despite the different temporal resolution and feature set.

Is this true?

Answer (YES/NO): NO